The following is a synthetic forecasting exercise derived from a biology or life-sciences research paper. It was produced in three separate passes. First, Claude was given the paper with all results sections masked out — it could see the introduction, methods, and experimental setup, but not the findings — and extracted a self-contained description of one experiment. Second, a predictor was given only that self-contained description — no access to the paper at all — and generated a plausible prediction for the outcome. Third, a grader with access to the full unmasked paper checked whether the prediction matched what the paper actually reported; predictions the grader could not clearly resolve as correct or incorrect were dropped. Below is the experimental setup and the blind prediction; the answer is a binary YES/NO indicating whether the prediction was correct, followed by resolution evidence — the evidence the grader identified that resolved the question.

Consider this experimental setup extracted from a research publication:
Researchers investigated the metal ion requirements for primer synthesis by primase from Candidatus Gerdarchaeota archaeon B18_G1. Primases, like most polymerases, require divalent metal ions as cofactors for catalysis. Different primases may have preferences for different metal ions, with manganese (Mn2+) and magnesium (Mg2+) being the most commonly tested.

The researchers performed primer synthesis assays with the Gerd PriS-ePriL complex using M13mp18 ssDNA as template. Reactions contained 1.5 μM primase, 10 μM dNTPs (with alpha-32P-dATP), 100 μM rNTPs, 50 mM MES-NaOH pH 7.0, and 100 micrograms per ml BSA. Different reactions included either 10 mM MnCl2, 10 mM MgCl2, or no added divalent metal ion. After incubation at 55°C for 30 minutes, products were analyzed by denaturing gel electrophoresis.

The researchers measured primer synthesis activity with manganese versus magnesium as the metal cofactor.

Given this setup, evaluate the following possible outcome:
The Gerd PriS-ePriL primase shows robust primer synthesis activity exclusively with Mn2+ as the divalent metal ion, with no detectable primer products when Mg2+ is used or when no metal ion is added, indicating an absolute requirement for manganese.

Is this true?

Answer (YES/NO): NO